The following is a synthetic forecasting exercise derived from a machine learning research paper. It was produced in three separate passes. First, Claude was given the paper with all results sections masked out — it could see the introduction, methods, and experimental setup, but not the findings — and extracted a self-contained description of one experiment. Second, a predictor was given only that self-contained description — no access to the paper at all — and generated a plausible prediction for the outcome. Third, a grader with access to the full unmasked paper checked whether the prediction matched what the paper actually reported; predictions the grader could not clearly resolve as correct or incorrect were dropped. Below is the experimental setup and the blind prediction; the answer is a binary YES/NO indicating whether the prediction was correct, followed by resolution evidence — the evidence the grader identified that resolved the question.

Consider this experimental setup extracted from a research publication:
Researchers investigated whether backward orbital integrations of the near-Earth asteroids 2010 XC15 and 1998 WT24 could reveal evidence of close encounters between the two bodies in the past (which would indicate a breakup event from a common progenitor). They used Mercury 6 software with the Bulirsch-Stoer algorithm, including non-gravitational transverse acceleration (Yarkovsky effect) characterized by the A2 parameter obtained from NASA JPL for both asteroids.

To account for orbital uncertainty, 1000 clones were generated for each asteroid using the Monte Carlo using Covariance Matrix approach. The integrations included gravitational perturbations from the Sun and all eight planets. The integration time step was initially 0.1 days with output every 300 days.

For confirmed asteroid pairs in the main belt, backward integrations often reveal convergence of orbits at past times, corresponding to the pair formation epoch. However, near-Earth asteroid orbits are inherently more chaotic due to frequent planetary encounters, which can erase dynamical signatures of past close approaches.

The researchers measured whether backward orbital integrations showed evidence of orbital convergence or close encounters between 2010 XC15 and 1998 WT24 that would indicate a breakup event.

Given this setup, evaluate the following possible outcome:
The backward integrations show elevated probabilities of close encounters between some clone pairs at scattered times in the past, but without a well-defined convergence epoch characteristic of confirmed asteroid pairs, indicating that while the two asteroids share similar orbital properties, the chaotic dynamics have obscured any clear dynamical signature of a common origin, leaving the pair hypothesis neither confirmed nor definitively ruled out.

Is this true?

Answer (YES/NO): NO